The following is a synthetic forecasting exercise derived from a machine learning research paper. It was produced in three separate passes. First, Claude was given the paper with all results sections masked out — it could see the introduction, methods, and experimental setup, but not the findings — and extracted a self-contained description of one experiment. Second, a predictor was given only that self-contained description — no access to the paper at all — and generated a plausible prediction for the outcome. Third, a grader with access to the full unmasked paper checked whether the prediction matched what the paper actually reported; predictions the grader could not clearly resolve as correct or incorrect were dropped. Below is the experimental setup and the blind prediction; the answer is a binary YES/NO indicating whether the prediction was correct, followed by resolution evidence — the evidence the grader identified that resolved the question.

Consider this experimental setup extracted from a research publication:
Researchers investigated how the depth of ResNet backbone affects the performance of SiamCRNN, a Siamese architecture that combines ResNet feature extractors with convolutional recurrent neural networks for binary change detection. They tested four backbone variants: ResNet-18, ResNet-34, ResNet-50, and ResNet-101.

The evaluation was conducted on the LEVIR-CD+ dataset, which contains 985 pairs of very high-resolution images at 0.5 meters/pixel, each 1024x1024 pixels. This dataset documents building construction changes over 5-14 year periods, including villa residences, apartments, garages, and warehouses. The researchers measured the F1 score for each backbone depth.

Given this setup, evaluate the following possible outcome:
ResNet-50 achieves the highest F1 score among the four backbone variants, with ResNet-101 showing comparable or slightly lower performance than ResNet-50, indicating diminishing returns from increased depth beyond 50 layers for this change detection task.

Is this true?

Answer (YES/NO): YES